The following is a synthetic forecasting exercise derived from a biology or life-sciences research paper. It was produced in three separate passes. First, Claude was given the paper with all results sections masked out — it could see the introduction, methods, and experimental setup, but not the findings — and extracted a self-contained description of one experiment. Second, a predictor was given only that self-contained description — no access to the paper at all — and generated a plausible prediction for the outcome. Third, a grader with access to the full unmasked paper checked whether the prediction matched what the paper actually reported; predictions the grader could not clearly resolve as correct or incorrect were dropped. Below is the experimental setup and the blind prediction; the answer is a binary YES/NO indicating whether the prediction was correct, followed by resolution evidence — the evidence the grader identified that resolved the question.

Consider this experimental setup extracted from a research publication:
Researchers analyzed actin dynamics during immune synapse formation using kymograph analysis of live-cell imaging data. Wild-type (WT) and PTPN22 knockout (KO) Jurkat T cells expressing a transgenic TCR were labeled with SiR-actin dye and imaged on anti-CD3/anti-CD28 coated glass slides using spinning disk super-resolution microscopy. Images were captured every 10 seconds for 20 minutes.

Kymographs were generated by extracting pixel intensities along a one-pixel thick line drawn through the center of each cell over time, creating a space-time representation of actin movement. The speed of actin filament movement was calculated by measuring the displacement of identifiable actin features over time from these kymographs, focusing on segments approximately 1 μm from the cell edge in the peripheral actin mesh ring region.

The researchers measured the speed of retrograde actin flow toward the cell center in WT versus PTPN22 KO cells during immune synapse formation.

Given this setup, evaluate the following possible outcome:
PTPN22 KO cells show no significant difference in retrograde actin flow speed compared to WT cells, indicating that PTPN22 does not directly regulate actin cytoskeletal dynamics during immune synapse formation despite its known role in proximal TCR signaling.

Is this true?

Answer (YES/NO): YES